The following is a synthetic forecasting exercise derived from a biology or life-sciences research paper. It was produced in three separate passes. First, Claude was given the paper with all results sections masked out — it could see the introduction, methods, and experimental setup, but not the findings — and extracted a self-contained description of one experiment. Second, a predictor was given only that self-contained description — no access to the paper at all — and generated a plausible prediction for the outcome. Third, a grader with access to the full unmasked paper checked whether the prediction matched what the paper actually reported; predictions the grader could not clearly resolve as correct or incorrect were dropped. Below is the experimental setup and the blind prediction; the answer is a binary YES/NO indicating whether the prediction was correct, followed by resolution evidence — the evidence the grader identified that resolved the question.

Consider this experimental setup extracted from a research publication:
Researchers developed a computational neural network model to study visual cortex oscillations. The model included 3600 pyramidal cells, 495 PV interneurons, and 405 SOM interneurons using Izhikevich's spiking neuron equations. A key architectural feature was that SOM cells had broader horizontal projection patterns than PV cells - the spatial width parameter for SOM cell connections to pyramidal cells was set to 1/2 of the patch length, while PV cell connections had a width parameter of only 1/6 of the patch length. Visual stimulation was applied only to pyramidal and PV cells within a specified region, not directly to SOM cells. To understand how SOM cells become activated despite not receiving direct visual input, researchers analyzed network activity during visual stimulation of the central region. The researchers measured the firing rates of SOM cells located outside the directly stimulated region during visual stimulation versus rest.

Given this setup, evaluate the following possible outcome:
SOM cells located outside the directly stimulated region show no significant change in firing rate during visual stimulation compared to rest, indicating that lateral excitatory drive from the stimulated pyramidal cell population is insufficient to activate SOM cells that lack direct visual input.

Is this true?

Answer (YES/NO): NO